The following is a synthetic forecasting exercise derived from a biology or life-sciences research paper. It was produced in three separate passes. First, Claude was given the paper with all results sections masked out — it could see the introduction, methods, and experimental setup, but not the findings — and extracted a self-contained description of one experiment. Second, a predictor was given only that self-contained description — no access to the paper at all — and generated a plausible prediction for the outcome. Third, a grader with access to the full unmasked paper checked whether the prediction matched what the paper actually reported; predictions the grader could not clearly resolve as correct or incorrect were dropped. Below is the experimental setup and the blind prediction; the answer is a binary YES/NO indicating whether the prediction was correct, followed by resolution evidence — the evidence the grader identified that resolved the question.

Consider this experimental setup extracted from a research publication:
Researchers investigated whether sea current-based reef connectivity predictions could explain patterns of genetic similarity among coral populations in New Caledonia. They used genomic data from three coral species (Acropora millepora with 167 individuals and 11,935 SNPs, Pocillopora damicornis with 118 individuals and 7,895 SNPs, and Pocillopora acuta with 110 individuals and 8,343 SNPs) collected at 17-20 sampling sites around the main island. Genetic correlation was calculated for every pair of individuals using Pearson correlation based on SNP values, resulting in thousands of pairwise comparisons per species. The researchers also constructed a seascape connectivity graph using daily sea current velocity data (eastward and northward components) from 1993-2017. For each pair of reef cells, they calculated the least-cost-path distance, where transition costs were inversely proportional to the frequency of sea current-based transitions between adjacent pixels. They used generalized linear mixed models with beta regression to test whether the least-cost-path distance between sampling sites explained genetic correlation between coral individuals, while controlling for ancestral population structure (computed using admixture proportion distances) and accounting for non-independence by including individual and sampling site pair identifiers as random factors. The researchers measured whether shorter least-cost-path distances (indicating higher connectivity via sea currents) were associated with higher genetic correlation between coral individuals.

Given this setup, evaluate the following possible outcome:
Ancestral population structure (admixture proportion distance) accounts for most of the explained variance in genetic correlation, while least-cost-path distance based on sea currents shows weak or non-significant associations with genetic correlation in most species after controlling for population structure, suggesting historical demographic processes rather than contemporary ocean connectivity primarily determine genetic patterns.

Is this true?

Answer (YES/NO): NO